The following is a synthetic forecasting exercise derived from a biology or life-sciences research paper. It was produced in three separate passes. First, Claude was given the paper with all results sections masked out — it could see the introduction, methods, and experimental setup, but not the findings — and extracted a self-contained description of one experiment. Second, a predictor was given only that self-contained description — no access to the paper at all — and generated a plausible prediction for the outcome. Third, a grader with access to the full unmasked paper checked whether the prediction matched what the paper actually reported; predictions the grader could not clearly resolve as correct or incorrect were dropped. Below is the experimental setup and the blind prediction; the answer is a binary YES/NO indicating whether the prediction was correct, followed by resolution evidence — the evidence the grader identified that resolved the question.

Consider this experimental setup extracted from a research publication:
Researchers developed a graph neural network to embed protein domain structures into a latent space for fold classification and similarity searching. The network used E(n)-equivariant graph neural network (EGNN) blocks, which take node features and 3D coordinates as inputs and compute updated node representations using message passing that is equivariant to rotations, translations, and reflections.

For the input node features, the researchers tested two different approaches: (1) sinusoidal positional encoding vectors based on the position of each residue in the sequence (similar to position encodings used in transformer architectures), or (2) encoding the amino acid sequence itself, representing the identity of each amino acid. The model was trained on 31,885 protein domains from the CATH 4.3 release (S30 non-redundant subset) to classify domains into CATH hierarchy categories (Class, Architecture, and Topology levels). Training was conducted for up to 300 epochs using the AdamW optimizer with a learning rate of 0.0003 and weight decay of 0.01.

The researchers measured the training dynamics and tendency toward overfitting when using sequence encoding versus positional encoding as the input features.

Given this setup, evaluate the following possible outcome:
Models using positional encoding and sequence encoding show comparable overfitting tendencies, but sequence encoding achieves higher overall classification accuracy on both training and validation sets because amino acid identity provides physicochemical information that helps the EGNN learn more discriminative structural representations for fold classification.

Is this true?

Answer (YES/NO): NO